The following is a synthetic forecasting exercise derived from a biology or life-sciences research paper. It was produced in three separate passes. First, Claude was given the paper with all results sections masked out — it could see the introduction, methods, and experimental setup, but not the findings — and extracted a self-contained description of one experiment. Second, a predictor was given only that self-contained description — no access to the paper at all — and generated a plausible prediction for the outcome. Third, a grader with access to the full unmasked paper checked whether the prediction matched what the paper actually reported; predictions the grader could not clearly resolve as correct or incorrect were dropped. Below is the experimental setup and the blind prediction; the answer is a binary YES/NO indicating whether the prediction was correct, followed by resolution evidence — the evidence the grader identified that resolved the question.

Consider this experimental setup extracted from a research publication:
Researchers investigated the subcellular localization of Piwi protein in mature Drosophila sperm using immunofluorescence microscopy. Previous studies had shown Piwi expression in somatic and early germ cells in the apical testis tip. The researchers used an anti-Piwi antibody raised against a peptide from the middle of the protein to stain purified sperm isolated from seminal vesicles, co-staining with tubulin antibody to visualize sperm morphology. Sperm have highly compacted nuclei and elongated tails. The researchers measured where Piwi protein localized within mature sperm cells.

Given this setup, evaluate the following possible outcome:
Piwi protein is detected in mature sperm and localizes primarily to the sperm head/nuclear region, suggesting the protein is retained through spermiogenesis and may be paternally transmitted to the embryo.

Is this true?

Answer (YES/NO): NO